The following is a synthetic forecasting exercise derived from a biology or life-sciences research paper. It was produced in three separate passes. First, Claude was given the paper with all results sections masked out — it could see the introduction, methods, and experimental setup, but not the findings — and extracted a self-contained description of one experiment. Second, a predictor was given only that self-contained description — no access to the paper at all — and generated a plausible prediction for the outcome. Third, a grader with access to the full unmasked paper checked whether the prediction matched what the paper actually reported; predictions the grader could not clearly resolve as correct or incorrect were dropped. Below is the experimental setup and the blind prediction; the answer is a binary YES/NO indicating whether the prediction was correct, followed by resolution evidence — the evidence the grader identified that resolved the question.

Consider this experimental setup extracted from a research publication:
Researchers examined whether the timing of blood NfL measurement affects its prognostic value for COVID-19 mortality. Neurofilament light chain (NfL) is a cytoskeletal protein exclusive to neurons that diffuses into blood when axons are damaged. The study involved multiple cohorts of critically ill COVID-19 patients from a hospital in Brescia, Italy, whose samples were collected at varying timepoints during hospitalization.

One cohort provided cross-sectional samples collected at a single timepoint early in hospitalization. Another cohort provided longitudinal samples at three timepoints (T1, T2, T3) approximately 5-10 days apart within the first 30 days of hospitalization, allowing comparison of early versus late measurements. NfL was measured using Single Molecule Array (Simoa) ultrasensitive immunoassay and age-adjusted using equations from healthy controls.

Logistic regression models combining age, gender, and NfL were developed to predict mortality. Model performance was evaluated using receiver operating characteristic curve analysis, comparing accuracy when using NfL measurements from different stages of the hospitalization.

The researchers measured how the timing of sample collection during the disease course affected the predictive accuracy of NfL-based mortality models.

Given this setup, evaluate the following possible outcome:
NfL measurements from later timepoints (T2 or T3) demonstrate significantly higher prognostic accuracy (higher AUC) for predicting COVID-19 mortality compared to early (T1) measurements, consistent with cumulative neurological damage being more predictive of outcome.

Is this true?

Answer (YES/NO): YES